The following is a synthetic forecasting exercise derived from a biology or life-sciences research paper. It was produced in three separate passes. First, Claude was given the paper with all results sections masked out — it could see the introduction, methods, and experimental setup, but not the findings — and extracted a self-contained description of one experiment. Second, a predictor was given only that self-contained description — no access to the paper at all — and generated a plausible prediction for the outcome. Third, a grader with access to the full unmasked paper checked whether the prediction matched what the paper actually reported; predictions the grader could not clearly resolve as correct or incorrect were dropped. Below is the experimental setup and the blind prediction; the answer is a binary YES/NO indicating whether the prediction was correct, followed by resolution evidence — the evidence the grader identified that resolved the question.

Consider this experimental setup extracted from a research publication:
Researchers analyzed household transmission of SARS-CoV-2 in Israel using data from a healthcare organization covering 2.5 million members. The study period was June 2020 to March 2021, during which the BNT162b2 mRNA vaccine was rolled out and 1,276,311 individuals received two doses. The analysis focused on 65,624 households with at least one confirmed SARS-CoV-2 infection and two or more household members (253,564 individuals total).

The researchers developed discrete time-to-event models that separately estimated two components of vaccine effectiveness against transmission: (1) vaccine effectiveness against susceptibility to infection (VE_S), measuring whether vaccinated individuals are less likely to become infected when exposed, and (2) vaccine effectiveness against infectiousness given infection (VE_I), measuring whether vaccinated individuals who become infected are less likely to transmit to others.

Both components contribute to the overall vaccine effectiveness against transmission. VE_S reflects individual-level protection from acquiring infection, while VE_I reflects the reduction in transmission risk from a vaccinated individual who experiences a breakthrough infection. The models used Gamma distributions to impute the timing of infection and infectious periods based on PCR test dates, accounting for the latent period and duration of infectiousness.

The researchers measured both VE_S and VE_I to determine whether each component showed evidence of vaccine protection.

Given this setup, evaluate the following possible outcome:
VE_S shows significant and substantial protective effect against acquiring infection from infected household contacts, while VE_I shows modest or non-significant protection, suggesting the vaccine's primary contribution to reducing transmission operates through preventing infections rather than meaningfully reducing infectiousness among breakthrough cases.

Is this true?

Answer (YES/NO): NO